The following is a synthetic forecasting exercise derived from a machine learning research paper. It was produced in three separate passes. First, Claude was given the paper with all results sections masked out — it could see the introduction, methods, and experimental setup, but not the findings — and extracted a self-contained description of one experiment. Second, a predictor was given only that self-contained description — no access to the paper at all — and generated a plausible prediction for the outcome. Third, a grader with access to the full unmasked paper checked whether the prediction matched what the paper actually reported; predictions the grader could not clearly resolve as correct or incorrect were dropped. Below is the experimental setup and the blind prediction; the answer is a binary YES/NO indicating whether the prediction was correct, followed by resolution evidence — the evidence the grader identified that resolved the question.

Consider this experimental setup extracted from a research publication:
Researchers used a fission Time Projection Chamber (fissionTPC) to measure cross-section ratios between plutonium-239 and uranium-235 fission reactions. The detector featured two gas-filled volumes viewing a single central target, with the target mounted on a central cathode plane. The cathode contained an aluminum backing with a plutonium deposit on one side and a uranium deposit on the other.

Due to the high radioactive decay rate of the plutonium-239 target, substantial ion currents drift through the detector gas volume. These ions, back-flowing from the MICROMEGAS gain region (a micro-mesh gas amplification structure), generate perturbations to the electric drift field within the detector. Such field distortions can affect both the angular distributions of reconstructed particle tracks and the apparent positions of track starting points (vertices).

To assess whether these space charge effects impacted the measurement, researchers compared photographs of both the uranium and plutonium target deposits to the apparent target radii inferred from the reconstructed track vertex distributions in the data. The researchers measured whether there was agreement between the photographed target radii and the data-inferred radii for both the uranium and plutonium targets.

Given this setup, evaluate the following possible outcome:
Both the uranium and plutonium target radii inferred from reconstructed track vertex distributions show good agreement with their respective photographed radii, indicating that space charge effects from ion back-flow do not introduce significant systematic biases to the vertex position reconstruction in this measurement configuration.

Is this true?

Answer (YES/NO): NO